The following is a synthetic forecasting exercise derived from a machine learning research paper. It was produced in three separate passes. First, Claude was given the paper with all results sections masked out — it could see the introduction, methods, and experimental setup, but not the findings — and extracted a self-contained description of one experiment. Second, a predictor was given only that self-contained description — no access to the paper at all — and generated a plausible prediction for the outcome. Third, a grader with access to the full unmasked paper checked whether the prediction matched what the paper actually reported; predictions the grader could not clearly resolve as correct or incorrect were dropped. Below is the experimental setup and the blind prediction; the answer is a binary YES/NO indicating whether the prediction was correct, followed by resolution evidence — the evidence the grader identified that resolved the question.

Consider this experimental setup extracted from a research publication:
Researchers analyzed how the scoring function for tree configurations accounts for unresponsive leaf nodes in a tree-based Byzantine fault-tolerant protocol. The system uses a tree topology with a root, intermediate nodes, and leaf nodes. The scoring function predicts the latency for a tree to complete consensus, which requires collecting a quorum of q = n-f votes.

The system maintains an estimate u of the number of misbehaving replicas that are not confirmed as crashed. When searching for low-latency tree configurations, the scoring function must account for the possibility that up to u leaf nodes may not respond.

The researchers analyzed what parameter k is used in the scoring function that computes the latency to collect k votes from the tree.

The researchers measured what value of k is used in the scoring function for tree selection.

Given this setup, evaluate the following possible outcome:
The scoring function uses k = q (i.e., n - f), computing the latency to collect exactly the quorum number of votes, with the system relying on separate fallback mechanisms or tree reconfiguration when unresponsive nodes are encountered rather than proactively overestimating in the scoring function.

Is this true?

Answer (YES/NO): NO